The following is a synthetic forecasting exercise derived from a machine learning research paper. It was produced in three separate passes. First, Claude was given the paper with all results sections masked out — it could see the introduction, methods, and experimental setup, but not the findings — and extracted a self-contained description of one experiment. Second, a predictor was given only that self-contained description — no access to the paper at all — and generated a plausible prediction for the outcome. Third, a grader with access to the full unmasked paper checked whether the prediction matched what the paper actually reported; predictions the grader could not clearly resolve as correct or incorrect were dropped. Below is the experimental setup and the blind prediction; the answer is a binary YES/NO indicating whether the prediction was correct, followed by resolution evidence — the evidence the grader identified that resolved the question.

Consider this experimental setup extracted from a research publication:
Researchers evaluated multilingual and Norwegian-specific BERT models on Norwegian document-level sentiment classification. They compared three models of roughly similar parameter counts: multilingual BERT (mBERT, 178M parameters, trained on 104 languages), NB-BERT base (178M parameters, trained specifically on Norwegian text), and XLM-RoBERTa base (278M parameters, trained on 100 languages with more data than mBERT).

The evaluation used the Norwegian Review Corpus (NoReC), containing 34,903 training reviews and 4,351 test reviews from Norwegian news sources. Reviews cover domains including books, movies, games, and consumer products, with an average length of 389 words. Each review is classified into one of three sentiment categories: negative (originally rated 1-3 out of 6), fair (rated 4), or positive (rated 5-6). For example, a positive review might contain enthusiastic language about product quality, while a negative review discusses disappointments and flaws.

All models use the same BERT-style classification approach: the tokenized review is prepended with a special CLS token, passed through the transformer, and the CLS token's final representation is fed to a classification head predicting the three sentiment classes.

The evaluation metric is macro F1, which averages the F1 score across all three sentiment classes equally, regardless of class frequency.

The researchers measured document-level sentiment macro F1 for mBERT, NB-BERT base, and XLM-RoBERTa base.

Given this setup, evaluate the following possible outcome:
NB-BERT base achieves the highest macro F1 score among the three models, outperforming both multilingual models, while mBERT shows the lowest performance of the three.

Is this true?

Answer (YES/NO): YES